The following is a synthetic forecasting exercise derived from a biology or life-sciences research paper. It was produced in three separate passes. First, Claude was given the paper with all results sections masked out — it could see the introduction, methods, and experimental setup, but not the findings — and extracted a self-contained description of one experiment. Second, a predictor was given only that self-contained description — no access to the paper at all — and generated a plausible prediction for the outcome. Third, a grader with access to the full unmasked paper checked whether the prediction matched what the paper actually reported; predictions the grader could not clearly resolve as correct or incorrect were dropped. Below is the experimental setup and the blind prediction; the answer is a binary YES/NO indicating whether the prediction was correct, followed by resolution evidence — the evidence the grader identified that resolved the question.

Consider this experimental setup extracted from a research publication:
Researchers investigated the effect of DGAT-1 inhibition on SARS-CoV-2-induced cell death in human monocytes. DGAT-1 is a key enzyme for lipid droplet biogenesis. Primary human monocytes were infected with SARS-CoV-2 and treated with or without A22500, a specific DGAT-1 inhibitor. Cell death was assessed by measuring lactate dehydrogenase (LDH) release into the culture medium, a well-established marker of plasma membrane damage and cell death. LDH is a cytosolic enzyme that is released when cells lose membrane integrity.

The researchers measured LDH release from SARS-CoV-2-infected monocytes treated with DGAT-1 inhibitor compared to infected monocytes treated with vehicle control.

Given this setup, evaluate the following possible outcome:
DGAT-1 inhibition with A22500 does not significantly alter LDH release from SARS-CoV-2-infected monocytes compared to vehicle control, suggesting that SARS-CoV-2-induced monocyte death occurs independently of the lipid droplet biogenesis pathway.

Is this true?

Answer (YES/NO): NO